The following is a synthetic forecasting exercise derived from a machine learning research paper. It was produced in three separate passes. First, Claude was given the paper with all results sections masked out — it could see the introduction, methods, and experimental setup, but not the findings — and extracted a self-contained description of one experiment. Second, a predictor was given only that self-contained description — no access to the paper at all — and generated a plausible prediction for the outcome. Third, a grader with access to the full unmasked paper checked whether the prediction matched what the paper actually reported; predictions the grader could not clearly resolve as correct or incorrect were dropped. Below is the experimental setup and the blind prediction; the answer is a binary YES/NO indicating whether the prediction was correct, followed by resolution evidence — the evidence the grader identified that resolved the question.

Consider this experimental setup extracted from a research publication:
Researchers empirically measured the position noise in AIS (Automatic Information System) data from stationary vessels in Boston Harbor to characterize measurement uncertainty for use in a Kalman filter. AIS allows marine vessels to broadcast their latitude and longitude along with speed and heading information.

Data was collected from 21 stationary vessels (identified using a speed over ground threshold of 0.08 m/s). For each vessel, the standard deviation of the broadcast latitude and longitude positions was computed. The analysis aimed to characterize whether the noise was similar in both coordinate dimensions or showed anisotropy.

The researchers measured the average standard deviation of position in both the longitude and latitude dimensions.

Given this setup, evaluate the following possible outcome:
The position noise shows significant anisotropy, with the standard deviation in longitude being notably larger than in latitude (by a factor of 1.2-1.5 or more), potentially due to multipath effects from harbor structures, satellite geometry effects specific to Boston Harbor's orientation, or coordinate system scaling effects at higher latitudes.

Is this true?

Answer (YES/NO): NO